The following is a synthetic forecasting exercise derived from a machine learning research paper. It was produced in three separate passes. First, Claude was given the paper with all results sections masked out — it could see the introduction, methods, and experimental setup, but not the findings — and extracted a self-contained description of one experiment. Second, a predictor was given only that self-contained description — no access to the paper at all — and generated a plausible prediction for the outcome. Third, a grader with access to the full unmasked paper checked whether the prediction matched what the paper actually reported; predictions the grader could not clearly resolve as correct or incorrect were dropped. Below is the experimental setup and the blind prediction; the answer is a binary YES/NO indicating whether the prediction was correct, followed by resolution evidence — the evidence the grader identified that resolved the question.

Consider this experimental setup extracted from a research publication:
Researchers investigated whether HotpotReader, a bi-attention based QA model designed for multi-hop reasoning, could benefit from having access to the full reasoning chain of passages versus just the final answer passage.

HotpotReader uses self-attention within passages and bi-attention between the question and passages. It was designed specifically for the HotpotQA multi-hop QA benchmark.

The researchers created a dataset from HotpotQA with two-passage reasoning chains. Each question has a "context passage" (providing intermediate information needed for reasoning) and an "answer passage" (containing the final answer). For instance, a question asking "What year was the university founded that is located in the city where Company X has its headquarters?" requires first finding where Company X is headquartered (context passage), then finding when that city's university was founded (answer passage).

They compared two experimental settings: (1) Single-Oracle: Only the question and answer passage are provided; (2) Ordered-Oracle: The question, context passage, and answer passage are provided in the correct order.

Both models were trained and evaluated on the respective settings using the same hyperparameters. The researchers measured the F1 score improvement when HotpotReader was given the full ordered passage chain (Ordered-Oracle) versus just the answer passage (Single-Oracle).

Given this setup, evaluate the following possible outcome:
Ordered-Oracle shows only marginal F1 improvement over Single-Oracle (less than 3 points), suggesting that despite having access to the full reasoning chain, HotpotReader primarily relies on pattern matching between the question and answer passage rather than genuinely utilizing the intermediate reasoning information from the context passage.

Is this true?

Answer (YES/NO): YES